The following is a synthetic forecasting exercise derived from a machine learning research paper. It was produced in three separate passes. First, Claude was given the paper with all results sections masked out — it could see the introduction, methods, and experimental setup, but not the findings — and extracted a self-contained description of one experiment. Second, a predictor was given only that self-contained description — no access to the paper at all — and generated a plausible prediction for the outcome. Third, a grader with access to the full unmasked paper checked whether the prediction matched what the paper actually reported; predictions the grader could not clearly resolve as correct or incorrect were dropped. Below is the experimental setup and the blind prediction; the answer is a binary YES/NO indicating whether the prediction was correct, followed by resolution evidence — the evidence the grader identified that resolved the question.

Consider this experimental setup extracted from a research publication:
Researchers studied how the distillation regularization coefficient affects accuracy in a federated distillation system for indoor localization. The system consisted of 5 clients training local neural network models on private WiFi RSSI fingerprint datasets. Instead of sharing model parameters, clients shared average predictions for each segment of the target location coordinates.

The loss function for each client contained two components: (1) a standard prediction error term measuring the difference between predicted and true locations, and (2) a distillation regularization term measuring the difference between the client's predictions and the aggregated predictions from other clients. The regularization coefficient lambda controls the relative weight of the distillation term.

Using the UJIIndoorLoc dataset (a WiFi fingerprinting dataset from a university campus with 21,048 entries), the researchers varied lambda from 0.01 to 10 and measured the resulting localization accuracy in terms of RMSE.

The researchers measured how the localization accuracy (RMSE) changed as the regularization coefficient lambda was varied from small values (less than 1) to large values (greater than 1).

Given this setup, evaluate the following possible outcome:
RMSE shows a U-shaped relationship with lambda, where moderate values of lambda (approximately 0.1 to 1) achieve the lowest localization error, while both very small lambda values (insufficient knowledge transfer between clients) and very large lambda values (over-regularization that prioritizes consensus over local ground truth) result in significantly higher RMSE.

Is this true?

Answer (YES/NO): NO